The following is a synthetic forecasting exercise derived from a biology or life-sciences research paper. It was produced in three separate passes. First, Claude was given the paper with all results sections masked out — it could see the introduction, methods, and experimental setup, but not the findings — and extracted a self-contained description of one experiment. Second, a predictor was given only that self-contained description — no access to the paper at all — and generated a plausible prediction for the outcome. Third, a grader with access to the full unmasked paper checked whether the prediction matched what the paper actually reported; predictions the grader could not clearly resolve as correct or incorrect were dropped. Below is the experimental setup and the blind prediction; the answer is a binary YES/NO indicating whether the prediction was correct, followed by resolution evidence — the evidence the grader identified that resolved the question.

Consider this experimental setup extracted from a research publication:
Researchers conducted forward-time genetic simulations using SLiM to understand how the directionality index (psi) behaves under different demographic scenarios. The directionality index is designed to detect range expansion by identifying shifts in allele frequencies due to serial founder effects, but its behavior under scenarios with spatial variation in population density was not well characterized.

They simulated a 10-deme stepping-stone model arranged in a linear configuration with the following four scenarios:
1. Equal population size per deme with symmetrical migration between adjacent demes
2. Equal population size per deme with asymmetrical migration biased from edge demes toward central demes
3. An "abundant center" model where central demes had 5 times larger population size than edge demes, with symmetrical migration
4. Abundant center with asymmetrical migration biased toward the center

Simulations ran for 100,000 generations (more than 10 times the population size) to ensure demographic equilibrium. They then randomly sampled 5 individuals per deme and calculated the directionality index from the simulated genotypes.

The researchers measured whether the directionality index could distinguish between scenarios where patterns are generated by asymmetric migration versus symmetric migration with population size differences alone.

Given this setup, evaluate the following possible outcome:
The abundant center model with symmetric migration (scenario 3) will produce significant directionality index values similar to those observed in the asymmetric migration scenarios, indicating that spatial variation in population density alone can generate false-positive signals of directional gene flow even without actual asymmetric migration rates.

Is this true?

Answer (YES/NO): NO